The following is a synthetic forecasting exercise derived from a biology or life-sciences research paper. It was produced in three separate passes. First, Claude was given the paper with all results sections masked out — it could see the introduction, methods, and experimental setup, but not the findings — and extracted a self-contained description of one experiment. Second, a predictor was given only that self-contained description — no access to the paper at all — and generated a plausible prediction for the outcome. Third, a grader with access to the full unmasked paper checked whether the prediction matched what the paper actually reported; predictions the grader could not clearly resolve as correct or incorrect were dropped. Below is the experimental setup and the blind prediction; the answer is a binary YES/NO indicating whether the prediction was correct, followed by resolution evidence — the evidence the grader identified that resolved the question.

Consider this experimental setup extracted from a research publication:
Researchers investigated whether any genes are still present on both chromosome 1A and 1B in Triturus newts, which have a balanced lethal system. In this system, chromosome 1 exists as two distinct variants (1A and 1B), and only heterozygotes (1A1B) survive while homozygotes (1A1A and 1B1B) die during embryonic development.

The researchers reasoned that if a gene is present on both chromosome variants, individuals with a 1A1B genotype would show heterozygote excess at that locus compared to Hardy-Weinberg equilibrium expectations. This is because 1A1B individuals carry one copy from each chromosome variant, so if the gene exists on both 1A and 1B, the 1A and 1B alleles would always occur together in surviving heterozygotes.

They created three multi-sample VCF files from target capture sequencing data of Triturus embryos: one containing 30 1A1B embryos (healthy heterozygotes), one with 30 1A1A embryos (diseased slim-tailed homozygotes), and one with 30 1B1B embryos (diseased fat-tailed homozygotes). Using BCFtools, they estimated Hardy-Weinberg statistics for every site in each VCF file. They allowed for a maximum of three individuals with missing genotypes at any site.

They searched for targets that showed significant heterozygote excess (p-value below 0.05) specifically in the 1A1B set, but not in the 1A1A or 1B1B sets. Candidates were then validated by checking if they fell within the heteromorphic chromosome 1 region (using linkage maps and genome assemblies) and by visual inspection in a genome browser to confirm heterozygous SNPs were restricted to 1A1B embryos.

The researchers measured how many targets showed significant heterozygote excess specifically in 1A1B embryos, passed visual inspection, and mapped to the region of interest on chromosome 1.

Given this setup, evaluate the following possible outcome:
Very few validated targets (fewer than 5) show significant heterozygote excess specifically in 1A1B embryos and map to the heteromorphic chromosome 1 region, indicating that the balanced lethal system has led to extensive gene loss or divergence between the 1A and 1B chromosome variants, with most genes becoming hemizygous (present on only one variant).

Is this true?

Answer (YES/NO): NO